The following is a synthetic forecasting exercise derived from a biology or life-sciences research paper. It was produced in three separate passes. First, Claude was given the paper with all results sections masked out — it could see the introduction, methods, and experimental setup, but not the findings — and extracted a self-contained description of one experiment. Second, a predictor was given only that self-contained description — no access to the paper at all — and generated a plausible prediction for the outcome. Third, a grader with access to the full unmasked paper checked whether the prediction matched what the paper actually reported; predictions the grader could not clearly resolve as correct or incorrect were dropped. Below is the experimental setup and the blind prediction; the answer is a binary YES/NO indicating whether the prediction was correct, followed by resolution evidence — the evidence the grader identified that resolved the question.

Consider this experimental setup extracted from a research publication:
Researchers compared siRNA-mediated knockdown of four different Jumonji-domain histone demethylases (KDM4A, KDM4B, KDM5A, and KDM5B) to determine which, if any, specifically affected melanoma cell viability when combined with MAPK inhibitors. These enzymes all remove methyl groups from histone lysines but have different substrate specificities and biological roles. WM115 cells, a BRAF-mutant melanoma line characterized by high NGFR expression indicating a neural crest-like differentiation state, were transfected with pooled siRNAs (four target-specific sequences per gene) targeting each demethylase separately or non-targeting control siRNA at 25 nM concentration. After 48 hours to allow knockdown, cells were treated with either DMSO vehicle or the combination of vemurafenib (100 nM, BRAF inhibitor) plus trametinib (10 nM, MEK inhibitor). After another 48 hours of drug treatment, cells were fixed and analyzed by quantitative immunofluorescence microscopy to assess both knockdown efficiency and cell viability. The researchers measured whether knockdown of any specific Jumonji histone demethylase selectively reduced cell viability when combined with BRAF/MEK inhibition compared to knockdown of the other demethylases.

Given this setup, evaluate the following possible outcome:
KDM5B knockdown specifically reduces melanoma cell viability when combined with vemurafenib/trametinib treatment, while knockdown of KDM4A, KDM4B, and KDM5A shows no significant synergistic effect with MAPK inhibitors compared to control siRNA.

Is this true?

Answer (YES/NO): NO